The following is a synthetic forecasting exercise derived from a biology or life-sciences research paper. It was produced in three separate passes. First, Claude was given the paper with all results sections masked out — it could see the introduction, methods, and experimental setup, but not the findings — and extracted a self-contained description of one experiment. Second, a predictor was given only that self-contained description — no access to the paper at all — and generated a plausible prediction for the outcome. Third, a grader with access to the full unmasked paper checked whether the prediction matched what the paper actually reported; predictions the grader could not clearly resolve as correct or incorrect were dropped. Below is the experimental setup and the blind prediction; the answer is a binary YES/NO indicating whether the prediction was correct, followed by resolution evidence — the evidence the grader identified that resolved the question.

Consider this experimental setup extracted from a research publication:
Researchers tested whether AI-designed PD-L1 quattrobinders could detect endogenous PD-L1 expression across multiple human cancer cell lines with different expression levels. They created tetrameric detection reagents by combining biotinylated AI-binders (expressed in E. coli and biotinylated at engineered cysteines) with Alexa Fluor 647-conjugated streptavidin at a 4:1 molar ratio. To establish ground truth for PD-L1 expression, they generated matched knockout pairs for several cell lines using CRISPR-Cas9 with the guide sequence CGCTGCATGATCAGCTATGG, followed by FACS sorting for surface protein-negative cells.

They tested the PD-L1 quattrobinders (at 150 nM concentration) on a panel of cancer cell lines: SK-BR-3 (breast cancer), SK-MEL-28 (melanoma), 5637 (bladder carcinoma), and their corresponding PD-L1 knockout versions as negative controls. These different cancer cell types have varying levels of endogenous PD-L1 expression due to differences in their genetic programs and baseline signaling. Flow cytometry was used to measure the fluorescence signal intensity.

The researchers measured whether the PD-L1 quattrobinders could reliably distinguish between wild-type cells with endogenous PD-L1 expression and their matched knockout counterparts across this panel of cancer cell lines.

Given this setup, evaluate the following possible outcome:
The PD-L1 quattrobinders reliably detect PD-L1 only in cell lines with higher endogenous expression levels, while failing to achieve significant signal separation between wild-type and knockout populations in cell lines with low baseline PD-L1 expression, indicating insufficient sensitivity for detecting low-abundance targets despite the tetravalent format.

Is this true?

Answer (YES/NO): NO